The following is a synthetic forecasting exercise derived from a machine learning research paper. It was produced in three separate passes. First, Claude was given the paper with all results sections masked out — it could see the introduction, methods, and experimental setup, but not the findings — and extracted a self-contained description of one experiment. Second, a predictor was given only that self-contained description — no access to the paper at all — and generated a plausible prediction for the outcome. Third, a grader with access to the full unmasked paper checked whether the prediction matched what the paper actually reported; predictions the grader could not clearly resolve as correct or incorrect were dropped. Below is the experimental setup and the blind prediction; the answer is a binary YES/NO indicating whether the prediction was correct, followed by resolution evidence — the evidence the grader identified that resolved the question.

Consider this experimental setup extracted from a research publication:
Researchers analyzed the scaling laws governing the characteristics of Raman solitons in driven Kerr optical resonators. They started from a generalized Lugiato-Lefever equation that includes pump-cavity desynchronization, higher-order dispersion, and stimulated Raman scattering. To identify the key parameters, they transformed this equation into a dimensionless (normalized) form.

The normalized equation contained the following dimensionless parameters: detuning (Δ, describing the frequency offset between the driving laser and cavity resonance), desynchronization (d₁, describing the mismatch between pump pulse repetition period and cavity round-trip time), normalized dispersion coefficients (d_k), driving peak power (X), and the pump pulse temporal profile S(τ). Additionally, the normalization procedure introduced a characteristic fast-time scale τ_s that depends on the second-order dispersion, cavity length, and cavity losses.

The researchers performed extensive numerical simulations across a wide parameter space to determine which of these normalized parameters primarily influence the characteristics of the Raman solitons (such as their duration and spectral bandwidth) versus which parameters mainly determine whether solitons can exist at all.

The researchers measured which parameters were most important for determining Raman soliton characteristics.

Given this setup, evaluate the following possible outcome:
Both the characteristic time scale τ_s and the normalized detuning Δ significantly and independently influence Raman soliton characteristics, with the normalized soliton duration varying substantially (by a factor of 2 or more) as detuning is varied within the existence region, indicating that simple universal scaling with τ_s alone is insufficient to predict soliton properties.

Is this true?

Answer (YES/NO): NO